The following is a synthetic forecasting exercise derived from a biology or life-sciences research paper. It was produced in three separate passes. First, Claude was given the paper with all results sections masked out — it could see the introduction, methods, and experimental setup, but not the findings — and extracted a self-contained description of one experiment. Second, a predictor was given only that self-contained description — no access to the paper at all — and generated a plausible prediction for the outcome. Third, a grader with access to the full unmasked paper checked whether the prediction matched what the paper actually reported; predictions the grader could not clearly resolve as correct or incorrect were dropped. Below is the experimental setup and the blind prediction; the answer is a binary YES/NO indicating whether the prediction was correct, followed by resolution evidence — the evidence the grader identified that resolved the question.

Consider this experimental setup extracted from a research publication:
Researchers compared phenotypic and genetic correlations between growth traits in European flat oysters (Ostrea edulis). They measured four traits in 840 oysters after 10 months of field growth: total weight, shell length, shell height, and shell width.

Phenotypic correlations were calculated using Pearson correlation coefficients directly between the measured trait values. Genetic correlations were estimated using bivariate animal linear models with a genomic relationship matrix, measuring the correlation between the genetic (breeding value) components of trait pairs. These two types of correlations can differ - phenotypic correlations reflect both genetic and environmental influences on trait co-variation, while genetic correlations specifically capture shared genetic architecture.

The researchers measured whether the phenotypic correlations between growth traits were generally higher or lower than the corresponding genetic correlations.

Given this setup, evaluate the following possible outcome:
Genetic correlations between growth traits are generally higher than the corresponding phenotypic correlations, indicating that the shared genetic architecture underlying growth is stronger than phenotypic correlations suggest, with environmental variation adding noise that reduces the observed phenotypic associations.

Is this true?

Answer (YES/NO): YES